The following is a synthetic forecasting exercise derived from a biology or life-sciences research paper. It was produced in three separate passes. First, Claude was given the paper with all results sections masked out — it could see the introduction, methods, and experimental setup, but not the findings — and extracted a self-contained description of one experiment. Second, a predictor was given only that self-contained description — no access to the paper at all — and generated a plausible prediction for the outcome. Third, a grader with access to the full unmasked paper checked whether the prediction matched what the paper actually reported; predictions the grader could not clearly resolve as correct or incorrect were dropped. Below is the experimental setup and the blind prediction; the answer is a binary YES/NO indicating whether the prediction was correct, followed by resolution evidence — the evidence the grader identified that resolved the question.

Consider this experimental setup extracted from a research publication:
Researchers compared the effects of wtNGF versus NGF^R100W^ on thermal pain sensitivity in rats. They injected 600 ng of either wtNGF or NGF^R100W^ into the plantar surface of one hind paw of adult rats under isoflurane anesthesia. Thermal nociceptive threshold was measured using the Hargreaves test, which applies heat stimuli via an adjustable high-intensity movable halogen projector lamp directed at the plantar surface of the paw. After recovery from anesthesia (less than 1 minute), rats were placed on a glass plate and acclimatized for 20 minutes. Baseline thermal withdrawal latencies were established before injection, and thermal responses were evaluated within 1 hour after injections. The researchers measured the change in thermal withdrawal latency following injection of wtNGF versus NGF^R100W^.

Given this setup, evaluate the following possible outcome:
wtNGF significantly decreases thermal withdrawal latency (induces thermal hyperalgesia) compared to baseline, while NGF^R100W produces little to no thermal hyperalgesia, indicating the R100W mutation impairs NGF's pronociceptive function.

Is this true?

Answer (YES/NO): YES